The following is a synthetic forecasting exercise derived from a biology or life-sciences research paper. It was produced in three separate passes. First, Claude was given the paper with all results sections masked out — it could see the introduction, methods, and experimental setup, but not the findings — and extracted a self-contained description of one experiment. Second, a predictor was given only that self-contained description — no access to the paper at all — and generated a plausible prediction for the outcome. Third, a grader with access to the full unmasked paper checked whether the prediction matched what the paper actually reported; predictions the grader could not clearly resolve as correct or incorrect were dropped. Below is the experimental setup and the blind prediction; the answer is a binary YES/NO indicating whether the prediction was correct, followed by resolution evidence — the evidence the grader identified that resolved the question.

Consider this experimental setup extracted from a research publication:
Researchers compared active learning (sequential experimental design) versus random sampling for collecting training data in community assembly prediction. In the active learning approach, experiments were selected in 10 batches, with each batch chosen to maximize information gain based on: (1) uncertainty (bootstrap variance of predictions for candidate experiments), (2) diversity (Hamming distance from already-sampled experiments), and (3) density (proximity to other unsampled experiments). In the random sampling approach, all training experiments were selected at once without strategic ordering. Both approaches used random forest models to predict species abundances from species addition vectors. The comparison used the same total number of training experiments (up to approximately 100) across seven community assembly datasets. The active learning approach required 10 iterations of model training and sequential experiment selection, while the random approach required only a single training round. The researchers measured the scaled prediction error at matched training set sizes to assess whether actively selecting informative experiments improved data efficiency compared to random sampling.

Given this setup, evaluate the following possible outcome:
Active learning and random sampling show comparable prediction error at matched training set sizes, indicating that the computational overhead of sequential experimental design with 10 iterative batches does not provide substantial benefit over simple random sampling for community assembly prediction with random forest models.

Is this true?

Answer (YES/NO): YES